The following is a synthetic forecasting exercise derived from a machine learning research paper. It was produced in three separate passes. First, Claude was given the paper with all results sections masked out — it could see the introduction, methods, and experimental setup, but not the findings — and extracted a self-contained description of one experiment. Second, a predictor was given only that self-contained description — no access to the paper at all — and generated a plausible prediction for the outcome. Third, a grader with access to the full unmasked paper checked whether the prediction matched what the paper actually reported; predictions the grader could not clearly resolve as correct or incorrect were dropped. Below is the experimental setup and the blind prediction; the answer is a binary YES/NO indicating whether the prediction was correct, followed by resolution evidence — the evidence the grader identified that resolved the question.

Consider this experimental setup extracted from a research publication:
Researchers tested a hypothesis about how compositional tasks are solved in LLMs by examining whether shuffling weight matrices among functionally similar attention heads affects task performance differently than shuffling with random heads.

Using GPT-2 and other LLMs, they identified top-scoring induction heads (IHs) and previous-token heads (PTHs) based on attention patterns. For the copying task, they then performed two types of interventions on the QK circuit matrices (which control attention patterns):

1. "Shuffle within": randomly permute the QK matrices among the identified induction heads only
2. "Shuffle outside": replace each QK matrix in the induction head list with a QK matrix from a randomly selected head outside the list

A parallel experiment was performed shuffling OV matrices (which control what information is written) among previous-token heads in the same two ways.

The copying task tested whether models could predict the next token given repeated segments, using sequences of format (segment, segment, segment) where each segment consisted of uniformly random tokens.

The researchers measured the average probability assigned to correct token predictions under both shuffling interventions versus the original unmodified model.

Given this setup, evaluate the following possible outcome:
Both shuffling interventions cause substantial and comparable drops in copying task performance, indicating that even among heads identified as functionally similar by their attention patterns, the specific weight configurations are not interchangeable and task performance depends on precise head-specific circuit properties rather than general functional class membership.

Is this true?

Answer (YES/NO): NO